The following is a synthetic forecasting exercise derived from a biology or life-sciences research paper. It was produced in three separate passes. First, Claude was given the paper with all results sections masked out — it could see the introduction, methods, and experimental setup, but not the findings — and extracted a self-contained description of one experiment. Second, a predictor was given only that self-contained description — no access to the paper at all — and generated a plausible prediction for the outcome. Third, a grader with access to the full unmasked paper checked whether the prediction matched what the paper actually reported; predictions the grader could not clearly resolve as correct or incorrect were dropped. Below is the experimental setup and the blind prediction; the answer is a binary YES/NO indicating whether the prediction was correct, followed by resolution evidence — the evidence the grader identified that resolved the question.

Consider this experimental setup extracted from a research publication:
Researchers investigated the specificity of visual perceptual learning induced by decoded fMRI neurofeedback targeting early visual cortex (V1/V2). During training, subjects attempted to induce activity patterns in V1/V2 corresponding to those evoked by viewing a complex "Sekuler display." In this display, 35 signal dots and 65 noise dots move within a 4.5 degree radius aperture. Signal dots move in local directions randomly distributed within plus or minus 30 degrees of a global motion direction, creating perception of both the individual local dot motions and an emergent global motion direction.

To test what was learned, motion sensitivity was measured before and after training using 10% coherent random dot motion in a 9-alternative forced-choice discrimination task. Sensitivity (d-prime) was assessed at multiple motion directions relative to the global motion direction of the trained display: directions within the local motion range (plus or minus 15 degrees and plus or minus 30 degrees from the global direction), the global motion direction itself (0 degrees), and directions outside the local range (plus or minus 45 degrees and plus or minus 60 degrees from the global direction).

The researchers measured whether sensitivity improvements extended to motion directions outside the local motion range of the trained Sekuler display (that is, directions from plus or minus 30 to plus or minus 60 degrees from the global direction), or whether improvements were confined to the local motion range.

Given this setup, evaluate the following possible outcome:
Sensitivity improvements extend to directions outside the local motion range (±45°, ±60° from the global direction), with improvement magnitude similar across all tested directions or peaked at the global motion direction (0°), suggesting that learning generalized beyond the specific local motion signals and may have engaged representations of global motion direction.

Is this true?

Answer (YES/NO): NO